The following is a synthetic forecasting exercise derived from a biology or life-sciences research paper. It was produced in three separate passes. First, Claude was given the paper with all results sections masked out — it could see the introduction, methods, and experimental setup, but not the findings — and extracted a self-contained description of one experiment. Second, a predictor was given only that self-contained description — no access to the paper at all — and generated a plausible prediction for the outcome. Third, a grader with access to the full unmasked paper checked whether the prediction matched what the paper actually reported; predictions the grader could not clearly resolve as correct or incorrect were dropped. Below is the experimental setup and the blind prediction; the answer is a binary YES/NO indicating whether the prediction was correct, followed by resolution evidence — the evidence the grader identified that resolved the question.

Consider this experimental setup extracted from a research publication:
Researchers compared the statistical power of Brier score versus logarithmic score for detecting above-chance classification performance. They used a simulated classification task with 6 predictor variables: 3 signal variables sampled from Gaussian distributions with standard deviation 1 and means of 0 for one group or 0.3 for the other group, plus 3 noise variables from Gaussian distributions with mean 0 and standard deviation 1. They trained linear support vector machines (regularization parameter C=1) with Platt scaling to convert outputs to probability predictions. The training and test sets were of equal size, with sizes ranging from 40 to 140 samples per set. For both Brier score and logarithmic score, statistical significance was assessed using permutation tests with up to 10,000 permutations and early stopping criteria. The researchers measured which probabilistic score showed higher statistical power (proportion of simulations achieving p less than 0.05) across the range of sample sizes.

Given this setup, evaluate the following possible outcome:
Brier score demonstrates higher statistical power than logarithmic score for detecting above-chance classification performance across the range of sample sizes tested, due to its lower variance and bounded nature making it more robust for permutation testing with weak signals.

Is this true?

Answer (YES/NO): NO